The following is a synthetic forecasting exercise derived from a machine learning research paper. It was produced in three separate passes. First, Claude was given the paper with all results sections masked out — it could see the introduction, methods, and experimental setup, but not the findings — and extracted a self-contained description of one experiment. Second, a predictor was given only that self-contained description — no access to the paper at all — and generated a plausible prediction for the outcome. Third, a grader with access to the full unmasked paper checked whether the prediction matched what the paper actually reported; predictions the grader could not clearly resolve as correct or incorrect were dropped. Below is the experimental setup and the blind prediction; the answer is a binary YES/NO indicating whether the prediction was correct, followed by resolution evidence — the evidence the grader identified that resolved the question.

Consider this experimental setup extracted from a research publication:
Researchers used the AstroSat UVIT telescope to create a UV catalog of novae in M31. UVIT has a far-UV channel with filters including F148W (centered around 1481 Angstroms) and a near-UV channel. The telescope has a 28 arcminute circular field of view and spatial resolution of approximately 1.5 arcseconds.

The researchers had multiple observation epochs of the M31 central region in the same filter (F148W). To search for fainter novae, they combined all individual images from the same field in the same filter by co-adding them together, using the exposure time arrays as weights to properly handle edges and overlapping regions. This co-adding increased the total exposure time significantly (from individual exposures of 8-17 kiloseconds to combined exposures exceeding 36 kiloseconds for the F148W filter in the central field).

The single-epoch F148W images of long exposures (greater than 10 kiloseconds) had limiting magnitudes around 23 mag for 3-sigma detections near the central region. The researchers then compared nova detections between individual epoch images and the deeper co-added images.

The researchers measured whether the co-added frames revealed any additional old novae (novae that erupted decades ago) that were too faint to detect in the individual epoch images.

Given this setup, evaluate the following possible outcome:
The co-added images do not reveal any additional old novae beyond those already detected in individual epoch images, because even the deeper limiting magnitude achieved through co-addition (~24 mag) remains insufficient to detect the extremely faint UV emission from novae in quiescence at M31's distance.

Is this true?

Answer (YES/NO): NO